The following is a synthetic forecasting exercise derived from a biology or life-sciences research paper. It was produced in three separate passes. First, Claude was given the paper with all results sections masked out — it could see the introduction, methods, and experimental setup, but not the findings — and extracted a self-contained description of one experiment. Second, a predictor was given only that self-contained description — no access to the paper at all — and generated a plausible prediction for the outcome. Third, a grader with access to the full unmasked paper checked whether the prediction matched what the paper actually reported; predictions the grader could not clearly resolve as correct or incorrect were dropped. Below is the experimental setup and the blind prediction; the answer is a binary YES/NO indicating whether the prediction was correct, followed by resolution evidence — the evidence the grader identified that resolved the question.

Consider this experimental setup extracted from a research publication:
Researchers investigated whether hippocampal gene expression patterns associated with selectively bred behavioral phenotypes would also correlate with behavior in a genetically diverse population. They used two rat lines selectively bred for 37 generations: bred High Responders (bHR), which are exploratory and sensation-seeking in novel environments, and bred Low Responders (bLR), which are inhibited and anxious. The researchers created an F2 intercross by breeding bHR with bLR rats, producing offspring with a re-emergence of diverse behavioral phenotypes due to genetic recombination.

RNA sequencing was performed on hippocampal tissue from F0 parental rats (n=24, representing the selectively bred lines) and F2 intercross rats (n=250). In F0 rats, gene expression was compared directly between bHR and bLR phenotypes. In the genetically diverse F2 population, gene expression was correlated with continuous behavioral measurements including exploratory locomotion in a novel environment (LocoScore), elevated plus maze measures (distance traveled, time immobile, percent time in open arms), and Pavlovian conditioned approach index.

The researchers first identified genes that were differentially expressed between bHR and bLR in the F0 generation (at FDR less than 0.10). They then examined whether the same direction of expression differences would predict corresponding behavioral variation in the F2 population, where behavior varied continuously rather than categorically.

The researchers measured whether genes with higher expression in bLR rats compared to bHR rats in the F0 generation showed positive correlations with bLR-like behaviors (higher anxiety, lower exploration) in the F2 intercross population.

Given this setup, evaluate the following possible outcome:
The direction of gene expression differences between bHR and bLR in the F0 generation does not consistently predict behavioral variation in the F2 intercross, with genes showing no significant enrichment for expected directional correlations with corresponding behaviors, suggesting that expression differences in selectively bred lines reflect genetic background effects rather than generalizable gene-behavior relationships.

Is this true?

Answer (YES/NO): NO